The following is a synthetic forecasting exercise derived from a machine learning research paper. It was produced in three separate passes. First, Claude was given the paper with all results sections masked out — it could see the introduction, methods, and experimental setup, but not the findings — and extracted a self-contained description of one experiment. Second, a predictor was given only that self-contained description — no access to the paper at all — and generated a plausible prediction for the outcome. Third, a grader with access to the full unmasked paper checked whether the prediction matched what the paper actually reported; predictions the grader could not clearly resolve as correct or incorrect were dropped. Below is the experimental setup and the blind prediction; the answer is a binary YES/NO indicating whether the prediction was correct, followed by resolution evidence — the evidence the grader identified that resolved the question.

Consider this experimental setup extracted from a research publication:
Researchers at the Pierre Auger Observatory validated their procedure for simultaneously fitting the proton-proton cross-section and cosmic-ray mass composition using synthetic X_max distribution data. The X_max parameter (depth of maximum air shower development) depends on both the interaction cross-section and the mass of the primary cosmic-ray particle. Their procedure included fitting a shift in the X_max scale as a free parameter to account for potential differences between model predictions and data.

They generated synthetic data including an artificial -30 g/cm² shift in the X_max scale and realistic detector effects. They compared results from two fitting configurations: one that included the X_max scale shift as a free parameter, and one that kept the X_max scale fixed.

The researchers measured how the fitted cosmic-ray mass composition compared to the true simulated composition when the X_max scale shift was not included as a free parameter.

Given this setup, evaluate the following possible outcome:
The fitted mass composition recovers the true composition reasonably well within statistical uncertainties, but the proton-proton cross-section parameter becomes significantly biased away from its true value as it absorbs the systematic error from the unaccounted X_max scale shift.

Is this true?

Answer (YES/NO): NO